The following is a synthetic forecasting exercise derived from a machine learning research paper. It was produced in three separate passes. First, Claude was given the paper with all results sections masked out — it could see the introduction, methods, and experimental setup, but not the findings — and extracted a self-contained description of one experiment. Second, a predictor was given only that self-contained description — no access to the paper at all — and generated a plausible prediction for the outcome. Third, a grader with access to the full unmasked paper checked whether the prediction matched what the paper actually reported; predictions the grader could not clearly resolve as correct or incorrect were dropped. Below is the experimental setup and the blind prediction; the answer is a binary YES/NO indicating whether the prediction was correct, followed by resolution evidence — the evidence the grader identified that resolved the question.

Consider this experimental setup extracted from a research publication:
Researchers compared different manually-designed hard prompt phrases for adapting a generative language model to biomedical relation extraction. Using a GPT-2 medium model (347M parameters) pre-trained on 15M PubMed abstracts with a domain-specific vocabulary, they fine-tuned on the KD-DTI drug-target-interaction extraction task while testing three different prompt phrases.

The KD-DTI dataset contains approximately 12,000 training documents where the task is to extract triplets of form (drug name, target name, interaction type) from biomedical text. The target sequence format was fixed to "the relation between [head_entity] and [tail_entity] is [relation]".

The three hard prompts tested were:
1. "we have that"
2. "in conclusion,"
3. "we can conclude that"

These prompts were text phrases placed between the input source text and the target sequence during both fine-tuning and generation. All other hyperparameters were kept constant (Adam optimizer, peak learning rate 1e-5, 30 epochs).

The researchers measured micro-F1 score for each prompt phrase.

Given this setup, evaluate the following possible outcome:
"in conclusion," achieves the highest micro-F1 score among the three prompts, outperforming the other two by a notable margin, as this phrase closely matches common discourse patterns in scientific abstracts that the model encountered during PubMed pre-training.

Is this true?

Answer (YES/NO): NO